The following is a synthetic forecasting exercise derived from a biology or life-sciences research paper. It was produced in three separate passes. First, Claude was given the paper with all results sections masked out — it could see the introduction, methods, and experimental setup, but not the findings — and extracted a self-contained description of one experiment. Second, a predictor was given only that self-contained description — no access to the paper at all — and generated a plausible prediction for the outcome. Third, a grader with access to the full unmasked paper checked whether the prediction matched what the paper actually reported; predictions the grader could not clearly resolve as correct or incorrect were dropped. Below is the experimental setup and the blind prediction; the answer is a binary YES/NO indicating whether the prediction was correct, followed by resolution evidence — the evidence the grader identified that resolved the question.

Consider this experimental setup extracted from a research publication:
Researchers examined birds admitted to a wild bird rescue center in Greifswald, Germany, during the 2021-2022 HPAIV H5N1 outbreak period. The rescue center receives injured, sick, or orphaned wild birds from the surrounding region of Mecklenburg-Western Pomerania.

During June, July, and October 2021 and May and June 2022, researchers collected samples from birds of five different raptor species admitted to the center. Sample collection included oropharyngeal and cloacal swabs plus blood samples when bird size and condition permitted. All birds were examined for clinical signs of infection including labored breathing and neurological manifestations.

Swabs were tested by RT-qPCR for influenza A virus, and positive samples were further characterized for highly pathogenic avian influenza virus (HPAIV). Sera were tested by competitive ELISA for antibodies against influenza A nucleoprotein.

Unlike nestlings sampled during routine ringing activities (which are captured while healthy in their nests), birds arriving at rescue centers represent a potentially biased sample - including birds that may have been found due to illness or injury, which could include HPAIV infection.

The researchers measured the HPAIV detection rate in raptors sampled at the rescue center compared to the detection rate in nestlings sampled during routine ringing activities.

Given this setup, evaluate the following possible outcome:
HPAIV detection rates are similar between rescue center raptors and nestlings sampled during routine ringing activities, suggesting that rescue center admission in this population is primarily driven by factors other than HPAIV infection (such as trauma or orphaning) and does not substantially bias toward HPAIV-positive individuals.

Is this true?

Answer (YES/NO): NO